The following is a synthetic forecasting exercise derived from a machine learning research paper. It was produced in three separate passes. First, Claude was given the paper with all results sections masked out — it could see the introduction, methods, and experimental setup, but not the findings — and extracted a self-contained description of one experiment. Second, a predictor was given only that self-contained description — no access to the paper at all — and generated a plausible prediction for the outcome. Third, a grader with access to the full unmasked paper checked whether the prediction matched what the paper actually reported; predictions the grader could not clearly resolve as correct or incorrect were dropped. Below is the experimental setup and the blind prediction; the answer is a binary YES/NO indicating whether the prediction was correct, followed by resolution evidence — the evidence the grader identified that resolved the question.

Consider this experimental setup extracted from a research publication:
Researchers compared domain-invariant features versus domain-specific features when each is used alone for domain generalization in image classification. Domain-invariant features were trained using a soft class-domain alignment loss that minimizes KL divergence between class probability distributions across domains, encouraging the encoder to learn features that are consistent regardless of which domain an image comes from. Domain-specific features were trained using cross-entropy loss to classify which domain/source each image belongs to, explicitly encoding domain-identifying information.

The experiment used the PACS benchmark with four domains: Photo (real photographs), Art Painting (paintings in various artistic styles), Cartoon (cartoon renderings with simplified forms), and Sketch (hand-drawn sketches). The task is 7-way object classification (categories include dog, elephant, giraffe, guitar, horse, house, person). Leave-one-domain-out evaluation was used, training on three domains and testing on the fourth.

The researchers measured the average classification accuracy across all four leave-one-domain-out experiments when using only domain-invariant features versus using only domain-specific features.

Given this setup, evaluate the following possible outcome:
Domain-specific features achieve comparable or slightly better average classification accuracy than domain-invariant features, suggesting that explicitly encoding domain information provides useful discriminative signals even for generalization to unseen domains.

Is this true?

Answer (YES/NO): NO